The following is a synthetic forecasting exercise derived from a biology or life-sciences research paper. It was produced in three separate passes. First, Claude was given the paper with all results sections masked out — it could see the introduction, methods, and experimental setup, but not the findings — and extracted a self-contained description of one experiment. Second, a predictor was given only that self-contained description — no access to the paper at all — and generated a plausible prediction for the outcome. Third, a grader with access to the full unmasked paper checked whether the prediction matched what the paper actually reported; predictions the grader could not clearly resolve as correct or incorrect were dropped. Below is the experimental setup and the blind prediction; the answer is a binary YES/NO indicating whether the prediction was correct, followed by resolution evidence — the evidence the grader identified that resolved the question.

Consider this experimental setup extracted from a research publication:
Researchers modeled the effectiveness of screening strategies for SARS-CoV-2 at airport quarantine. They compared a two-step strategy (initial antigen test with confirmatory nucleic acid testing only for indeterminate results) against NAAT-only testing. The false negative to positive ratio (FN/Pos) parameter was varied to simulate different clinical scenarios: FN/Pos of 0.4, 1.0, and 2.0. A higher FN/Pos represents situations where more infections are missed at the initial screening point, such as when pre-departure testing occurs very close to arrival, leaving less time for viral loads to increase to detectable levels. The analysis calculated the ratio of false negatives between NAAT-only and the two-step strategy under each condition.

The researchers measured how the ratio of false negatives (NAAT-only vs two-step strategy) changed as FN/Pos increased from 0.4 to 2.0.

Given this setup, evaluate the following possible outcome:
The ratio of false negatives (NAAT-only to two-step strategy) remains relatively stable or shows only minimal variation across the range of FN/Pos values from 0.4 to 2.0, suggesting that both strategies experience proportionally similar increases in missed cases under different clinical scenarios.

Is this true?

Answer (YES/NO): NO